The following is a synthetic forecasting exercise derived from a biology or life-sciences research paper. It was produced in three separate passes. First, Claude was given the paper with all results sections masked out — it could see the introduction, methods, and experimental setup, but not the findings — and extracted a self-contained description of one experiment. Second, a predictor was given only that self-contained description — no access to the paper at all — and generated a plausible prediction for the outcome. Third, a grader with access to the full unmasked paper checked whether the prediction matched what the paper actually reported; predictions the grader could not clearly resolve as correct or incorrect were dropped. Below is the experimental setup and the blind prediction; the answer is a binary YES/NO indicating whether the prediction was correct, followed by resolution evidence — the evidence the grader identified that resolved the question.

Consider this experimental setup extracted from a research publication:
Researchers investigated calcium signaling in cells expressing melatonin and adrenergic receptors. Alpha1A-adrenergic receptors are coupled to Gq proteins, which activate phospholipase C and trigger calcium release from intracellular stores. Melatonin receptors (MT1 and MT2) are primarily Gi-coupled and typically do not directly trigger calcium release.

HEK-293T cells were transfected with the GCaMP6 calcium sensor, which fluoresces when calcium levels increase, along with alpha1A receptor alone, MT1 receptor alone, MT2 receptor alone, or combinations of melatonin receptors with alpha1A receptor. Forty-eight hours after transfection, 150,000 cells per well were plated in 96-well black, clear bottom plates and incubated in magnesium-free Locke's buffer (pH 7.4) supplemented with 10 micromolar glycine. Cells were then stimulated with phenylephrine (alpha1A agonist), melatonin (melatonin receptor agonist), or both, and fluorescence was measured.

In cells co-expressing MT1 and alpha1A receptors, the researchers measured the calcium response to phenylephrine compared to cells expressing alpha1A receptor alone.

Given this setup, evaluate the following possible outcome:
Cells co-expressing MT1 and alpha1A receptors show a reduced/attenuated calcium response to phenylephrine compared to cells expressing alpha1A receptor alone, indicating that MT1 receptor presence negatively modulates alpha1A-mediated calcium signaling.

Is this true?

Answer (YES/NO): NO